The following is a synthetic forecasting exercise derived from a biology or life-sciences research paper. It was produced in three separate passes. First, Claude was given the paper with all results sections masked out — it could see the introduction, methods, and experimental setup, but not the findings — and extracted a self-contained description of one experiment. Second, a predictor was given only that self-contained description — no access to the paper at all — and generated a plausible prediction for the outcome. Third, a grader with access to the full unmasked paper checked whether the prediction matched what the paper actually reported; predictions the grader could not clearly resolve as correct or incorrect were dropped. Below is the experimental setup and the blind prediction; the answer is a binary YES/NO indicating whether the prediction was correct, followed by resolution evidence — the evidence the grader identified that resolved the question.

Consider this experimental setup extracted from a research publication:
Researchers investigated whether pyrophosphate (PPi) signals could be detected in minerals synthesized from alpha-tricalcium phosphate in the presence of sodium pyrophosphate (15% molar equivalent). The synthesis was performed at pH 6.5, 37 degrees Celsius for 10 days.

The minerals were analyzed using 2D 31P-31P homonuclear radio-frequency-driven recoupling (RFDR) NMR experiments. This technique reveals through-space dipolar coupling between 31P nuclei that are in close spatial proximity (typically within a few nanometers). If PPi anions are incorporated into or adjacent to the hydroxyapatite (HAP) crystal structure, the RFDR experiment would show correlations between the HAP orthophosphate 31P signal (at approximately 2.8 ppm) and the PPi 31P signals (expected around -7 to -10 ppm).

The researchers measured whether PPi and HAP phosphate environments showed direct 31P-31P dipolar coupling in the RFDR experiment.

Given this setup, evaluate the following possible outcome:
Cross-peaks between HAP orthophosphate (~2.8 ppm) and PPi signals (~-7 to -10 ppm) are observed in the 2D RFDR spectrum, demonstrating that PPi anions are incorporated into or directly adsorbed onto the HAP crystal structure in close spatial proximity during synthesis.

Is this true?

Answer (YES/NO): NO